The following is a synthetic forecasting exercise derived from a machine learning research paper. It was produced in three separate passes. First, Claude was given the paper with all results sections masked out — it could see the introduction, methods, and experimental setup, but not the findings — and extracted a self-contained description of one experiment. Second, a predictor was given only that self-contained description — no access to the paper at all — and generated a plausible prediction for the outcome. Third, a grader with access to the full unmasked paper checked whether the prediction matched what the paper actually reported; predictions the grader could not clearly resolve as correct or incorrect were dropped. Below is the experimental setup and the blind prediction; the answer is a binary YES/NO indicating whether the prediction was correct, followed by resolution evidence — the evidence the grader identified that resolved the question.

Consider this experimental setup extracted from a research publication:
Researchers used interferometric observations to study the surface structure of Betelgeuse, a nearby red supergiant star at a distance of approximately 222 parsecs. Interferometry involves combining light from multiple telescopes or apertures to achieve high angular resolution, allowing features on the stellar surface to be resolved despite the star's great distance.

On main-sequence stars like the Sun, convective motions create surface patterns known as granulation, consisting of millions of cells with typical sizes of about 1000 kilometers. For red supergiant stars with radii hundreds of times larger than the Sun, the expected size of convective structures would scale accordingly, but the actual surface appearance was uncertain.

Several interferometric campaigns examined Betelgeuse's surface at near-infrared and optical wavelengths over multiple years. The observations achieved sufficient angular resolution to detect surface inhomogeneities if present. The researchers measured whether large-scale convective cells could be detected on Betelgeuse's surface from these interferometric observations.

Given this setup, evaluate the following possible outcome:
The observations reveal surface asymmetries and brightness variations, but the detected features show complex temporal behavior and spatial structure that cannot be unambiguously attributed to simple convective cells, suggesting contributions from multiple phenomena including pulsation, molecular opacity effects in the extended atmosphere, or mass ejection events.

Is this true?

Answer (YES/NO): NO